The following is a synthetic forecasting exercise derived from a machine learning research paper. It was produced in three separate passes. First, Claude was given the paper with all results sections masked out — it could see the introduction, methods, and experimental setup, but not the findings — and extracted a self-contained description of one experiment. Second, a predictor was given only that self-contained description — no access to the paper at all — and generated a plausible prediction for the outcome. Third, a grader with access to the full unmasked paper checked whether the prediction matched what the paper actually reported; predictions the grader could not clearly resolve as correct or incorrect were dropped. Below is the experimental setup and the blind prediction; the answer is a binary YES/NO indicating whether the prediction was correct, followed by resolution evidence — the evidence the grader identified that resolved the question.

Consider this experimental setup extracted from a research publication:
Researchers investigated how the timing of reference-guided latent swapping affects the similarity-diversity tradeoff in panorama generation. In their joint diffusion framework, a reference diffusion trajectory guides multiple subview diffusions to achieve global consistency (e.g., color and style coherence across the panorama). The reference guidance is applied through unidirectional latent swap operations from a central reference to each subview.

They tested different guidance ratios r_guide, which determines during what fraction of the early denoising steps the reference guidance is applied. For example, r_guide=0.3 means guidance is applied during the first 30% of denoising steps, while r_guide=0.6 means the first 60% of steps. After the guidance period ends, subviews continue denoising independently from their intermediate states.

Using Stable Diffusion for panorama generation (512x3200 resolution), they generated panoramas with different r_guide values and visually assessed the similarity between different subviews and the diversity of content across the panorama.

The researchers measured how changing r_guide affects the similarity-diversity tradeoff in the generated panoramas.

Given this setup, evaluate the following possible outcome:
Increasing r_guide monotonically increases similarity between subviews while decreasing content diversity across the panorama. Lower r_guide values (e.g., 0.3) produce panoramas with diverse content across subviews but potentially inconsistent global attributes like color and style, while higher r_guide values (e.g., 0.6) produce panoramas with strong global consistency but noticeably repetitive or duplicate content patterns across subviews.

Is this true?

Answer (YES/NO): NO